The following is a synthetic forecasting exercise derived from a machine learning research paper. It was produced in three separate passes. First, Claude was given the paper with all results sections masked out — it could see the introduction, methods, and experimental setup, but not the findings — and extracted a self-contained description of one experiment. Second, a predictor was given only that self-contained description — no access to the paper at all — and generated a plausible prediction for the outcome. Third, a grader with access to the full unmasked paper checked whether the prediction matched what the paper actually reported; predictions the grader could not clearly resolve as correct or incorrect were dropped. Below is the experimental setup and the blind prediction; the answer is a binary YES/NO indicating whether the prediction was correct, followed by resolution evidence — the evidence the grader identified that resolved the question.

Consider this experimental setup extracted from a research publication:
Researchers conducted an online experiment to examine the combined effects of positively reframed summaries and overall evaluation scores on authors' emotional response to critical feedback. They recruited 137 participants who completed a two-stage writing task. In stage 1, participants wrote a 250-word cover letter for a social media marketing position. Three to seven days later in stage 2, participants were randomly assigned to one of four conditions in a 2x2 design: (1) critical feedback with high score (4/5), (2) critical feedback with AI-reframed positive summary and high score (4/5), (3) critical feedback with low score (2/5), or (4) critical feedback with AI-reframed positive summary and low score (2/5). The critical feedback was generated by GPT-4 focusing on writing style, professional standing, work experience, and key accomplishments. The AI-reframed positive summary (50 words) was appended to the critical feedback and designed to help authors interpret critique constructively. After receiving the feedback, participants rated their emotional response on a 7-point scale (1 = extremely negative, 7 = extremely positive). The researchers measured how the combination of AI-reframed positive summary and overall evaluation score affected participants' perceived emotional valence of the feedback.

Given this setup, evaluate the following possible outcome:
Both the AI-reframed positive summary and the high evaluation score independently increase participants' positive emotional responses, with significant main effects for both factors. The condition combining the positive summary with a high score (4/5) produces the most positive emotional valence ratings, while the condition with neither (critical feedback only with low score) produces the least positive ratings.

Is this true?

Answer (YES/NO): YES